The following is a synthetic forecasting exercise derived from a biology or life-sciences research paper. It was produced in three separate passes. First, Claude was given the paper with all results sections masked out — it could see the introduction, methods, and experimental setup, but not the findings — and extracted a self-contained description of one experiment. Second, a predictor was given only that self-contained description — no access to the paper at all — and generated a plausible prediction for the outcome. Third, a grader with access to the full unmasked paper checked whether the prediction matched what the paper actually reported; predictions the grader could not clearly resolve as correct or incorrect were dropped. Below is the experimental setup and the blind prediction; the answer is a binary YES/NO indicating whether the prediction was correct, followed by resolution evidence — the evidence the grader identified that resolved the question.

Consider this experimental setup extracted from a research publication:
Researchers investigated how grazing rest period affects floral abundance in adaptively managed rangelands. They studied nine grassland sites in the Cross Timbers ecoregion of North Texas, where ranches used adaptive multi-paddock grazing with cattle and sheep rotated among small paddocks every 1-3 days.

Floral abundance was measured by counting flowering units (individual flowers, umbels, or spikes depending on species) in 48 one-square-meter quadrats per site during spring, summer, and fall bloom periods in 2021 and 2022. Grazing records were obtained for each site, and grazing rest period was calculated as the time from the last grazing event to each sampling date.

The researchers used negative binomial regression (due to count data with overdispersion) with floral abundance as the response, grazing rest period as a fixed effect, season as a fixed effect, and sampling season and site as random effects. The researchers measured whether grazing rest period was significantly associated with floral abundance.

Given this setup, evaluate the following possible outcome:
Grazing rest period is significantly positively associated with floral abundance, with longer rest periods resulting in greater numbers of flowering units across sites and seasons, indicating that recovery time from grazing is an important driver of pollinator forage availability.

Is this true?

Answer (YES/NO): YES